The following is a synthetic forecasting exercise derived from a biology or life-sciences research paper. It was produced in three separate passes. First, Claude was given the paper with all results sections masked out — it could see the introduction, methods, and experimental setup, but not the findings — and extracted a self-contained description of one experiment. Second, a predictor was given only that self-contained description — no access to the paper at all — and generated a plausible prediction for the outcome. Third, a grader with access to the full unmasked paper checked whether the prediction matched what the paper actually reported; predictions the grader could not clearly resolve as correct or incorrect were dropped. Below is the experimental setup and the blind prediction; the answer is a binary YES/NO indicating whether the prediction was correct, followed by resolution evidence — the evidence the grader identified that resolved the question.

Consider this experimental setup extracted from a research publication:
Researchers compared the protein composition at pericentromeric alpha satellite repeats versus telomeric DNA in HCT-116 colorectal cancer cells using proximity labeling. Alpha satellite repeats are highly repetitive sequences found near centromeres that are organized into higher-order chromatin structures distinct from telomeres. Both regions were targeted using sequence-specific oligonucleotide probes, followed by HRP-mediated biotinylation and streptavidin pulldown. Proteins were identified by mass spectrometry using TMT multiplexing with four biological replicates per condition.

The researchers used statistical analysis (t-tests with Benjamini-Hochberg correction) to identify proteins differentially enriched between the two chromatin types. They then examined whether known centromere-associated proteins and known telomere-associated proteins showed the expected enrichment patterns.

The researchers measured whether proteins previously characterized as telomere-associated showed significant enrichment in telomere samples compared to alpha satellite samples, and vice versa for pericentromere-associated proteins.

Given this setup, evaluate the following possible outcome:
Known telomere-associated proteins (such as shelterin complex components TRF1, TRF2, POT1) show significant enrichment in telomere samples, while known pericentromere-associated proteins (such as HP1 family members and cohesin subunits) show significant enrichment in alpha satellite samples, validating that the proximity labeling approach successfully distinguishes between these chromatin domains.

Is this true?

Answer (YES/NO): NO